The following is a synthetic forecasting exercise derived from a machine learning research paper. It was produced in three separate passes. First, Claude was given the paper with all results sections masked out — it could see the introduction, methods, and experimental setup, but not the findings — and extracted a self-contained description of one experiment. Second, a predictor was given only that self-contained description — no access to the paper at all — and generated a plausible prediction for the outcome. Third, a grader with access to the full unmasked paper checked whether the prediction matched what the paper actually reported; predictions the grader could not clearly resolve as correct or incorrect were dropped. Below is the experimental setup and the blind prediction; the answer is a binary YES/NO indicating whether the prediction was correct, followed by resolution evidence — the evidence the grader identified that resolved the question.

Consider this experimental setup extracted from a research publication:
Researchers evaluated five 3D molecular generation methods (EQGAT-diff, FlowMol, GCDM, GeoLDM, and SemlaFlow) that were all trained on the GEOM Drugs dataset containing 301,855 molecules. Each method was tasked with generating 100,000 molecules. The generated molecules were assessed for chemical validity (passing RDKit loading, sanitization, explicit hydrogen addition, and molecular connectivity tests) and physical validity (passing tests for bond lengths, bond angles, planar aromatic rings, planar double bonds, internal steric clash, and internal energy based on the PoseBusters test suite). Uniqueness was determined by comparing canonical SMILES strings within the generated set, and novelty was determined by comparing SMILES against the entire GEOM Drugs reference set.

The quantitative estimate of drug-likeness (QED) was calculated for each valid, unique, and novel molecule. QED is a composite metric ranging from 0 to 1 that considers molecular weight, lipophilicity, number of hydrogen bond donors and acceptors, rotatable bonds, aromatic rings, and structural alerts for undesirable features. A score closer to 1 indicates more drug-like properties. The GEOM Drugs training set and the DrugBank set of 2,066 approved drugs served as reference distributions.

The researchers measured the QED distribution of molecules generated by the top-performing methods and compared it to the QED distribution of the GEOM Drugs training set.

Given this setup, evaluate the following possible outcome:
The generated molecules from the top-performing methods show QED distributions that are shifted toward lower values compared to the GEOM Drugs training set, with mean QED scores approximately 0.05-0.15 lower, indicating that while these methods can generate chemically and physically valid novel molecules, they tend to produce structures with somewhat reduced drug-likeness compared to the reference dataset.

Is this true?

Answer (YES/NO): NO